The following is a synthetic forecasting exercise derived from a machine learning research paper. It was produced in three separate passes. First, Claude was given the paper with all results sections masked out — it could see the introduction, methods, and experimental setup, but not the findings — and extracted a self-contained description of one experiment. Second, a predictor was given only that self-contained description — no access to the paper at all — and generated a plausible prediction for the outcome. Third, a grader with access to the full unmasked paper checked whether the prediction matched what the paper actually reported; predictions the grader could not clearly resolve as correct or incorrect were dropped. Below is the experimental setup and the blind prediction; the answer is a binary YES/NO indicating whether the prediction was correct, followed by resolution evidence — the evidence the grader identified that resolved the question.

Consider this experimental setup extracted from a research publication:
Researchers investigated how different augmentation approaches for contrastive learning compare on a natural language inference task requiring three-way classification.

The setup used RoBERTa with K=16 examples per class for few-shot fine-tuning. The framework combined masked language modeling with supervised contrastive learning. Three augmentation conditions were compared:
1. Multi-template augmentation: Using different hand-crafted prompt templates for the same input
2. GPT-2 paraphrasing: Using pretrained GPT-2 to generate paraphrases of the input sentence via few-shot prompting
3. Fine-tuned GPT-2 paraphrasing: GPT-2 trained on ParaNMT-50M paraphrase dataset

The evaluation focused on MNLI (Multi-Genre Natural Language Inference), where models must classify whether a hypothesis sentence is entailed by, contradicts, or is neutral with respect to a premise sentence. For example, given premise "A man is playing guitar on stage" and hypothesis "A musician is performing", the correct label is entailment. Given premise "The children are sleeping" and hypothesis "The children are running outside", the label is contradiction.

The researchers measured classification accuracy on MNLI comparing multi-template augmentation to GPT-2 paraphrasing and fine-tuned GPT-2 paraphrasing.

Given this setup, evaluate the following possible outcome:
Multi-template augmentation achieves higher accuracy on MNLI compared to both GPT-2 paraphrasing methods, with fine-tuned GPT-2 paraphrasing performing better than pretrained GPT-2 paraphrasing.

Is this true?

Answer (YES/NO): NO